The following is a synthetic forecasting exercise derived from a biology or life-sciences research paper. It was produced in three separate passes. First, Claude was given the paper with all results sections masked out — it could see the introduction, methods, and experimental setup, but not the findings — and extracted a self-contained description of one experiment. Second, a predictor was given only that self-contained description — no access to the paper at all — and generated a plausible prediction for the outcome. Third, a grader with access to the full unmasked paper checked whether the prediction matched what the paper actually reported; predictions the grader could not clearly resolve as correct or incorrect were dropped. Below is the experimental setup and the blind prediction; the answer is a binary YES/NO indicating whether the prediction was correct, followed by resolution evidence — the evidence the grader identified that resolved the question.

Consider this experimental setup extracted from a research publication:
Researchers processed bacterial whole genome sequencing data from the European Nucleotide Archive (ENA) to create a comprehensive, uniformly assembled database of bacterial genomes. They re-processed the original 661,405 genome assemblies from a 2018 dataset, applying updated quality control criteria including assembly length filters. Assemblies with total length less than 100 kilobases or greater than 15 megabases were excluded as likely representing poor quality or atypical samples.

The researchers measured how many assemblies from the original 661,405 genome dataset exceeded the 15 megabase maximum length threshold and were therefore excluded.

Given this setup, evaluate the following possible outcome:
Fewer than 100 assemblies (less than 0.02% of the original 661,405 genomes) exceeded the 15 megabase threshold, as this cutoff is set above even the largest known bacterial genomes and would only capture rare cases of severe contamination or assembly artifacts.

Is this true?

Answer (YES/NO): YES